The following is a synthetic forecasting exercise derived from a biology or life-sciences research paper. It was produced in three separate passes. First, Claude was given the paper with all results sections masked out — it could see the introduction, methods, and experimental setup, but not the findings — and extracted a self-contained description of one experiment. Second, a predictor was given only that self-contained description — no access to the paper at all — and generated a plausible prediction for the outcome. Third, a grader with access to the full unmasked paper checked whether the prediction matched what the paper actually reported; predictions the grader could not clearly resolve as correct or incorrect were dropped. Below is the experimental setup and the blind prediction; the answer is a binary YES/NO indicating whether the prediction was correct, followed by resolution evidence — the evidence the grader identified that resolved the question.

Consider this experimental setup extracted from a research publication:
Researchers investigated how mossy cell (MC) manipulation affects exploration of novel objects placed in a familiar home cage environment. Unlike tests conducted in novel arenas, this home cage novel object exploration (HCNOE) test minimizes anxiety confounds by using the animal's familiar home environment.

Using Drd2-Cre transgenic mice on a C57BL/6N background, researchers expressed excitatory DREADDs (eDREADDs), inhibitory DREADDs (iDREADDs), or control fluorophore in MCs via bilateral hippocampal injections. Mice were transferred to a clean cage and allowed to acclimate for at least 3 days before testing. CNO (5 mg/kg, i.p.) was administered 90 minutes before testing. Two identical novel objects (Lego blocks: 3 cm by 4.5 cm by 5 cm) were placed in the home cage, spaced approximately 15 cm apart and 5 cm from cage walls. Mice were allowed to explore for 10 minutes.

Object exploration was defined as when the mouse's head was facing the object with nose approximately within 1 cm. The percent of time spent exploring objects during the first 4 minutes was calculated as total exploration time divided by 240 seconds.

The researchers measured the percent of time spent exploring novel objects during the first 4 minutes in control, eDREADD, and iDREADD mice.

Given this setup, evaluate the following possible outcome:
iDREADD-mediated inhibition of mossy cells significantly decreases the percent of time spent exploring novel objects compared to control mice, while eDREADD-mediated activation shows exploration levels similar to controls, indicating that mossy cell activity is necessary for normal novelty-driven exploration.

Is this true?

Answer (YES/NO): NO